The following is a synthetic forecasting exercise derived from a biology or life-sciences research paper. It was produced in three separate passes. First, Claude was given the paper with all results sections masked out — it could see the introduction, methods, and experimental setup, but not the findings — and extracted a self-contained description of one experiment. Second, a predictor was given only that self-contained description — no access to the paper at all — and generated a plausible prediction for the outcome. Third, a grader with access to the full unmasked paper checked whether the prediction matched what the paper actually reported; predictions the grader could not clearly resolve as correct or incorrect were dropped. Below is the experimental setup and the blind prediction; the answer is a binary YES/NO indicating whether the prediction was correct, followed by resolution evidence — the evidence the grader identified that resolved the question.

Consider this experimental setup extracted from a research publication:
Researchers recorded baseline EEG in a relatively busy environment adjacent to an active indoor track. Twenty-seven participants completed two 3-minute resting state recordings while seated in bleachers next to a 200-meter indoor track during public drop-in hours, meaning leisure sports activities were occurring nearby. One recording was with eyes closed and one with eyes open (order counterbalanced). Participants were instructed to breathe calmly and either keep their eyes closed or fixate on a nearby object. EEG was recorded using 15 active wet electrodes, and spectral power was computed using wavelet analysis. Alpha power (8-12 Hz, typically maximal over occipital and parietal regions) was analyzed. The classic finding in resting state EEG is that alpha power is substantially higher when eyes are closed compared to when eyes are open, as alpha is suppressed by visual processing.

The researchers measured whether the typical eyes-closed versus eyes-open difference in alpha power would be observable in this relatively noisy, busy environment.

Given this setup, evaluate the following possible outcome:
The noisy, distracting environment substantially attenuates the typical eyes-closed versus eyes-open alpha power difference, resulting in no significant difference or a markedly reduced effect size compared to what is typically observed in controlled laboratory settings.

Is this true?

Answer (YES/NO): NO